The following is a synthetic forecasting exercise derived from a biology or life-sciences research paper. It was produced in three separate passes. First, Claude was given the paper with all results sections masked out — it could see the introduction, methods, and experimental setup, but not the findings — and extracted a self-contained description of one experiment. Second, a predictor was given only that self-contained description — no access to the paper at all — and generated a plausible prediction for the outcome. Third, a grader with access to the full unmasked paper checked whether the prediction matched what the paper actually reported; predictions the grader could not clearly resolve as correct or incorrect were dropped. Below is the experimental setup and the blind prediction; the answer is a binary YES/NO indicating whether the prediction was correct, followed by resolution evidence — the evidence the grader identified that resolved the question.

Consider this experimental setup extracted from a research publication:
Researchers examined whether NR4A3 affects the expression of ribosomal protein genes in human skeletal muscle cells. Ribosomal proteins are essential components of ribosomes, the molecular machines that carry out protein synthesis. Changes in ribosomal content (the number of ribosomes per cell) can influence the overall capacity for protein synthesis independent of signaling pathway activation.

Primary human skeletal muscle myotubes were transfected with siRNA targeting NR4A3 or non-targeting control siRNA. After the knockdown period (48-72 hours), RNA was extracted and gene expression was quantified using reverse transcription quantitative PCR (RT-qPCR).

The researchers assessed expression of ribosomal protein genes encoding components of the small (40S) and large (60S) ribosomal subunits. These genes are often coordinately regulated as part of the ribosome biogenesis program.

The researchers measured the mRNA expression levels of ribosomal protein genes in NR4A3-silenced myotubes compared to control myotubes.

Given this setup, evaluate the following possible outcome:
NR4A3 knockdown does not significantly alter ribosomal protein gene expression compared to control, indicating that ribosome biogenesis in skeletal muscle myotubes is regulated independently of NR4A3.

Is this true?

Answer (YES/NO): NO